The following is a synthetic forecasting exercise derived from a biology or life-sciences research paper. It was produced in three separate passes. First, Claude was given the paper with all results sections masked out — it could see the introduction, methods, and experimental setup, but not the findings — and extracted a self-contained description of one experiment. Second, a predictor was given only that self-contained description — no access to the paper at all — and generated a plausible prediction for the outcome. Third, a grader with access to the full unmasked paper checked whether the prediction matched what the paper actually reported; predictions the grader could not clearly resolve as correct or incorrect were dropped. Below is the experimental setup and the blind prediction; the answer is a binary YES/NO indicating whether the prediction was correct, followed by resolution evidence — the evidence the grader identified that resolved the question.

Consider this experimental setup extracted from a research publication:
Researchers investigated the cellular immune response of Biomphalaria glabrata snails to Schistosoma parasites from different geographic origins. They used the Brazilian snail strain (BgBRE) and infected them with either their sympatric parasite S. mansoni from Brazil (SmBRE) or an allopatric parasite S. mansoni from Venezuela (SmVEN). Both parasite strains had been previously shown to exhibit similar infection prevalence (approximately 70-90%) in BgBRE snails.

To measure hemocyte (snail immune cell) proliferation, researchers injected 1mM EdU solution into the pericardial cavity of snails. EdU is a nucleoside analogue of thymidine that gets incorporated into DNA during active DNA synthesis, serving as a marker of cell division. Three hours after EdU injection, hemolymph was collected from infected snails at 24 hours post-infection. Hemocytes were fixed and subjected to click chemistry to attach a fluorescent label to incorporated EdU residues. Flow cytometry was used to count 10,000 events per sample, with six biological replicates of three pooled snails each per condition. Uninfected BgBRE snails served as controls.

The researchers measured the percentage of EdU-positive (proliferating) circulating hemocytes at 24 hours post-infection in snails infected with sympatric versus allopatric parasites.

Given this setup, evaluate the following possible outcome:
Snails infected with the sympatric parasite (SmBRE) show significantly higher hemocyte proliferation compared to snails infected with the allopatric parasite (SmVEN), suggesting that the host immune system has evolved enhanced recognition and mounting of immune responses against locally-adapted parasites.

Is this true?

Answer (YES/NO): NO